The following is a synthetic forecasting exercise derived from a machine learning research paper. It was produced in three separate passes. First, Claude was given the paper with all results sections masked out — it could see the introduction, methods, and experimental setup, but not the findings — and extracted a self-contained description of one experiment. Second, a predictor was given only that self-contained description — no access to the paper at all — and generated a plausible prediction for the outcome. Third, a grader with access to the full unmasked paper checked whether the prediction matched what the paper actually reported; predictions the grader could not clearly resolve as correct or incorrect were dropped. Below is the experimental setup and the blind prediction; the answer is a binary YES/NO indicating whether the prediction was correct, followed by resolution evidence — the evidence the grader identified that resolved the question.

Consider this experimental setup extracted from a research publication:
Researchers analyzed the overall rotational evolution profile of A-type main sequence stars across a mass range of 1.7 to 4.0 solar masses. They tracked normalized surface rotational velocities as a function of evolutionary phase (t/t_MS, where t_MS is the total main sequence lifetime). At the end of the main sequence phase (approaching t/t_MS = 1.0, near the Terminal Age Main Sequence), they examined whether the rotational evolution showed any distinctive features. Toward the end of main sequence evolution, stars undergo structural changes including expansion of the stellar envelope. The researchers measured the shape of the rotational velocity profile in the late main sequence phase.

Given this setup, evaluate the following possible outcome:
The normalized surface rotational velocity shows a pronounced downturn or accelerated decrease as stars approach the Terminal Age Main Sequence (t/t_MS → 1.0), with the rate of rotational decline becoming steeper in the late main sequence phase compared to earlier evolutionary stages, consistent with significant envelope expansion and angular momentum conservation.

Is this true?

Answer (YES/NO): NO